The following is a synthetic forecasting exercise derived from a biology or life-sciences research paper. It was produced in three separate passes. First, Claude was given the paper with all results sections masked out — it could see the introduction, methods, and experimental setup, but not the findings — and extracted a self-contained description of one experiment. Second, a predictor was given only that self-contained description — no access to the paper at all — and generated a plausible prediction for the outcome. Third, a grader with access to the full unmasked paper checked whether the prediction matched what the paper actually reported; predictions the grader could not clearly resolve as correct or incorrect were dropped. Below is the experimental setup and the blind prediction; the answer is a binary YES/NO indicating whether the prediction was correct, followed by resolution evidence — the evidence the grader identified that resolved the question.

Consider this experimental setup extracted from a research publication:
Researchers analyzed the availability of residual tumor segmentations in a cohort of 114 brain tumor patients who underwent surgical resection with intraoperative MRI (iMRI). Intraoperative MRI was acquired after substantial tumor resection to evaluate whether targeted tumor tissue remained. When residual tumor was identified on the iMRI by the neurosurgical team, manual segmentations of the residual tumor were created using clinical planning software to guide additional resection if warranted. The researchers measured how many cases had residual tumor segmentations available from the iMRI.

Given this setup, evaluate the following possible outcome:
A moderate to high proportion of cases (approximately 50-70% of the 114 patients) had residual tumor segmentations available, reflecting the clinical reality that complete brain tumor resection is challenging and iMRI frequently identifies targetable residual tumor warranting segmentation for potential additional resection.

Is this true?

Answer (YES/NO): YES